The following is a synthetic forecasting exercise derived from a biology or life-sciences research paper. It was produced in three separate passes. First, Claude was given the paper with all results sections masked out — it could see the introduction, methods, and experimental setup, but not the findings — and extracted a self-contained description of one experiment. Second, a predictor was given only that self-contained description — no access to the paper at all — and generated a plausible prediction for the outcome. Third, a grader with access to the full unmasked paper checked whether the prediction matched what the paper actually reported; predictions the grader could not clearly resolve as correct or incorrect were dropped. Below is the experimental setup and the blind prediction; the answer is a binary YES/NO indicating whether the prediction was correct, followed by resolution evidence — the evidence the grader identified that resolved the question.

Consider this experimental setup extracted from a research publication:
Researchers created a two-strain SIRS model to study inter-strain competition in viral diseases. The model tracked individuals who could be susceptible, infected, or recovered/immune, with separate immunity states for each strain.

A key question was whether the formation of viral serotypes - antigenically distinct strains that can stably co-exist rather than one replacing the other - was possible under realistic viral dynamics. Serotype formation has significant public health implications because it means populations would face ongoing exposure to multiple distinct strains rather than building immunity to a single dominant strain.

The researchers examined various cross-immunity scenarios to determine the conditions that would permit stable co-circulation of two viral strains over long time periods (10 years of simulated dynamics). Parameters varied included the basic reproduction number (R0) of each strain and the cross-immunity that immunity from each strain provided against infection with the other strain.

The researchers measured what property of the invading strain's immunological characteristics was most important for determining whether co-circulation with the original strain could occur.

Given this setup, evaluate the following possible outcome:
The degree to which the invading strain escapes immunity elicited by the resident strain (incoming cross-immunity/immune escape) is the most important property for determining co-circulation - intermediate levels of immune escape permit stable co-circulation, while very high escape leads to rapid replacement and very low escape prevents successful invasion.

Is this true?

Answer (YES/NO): NO